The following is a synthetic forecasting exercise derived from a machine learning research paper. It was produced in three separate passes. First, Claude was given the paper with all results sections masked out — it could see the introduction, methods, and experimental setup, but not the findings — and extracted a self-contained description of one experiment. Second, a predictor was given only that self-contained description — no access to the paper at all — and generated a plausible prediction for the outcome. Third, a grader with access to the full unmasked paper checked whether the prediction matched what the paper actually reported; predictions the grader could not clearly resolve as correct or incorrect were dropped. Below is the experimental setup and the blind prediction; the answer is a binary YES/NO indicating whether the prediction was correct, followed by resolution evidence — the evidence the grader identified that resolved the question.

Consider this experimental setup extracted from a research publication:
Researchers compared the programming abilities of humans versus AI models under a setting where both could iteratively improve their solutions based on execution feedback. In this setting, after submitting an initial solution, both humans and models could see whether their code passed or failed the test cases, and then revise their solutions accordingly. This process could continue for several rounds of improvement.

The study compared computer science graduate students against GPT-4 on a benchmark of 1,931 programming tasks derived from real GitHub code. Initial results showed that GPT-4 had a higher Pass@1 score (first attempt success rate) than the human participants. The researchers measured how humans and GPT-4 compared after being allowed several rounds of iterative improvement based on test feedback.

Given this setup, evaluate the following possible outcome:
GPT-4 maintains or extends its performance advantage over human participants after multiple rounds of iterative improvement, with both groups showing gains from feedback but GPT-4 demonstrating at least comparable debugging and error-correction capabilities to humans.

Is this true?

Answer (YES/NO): NO